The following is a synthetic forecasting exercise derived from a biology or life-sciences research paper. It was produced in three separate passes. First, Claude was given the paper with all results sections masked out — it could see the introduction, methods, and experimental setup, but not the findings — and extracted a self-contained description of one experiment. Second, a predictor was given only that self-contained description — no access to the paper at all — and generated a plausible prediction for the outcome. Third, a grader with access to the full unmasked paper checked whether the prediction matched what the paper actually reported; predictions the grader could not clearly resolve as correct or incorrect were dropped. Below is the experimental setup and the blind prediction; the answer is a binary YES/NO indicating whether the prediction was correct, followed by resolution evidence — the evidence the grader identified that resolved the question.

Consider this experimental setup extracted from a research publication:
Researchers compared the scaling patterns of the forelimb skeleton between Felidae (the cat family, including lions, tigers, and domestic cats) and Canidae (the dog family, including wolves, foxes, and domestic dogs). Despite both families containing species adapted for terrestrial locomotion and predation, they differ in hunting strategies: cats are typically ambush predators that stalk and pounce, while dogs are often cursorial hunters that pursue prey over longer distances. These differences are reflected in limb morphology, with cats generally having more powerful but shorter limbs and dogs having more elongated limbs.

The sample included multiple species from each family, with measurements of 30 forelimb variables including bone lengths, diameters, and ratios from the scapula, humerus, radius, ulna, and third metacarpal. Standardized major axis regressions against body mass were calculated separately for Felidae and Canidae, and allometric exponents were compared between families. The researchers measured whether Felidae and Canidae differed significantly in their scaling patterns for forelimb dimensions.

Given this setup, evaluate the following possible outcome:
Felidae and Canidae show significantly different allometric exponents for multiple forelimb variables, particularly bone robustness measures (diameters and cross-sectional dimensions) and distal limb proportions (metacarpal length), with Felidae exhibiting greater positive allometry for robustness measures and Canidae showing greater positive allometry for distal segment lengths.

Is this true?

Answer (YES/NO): NO